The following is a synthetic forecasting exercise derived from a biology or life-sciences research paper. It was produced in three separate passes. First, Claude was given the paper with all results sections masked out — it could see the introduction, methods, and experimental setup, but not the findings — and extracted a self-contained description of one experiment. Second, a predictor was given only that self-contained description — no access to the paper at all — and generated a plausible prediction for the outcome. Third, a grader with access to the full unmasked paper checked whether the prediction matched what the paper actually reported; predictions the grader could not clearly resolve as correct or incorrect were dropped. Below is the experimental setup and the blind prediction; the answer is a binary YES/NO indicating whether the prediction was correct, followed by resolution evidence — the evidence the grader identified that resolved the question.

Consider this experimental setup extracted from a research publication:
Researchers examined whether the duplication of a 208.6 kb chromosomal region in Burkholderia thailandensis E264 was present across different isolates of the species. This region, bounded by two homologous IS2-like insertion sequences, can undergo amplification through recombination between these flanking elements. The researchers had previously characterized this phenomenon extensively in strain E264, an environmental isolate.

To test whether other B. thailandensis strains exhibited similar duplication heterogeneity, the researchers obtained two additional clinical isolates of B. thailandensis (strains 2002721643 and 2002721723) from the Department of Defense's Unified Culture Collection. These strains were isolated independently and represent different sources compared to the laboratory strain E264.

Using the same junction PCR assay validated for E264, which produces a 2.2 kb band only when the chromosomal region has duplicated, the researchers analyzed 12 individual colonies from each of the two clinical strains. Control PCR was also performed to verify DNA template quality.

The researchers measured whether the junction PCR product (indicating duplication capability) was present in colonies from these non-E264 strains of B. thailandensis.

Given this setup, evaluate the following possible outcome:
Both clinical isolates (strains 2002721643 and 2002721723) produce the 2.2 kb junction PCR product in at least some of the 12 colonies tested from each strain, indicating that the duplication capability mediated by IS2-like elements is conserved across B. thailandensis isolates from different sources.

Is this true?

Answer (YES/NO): NO